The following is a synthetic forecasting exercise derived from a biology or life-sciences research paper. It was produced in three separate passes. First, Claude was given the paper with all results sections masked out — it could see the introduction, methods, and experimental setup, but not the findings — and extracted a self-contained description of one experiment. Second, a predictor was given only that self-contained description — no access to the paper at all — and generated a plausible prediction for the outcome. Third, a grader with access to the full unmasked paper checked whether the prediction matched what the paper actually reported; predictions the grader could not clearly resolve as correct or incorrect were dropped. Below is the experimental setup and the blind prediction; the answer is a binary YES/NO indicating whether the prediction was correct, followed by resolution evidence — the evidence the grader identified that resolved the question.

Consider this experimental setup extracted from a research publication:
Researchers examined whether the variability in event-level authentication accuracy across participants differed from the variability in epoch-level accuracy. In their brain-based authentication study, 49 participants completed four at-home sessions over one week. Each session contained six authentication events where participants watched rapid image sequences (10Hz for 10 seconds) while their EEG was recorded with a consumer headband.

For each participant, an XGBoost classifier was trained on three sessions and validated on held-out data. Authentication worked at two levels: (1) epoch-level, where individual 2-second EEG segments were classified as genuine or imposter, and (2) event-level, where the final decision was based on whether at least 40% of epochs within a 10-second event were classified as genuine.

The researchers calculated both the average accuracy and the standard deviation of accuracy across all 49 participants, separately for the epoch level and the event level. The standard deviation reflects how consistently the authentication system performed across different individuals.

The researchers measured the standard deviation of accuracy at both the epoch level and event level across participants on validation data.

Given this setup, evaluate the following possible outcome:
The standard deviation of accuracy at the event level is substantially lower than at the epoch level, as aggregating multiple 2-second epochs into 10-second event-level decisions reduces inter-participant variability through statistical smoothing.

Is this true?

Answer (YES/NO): YES